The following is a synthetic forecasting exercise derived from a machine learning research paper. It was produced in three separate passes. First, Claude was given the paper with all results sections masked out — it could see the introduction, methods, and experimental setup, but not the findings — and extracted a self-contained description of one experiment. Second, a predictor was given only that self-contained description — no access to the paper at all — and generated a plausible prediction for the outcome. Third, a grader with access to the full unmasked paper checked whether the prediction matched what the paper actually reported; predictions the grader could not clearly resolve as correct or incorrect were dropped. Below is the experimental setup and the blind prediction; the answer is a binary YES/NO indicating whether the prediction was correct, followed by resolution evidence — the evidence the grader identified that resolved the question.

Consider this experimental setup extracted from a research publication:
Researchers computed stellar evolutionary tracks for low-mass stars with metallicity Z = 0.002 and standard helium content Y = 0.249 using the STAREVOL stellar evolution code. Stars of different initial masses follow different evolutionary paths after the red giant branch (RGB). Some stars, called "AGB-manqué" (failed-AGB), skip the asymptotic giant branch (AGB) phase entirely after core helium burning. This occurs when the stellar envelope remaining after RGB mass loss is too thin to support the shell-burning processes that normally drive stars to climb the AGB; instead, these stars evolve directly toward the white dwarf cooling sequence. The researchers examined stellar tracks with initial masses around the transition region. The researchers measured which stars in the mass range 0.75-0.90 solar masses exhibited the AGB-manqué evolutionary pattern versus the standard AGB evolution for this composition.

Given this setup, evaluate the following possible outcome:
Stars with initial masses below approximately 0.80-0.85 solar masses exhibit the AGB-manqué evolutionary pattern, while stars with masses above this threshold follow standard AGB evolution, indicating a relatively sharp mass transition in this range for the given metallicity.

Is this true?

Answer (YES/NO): YES